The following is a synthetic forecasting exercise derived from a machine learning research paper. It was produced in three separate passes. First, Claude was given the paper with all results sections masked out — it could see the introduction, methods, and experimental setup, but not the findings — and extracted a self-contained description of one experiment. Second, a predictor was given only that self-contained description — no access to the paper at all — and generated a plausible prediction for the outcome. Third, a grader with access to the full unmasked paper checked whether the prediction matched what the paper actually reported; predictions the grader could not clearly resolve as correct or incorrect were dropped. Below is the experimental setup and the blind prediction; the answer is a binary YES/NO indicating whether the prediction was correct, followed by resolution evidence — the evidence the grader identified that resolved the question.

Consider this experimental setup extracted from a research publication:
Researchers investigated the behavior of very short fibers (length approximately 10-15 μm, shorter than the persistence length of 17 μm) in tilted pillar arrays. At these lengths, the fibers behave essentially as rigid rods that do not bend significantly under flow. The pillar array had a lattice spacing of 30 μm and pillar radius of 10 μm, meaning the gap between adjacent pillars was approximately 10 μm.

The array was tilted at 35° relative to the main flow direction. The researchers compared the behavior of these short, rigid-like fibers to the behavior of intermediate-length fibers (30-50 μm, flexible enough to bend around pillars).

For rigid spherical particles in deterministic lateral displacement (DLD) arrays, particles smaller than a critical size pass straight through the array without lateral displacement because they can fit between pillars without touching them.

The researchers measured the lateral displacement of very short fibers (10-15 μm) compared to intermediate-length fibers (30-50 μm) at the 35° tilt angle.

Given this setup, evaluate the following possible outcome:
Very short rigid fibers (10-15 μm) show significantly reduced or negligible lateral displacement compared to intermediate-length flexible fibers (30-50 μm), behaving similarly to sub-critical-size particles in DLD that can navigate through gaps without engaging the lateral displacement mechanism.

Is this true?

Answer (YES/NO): YES